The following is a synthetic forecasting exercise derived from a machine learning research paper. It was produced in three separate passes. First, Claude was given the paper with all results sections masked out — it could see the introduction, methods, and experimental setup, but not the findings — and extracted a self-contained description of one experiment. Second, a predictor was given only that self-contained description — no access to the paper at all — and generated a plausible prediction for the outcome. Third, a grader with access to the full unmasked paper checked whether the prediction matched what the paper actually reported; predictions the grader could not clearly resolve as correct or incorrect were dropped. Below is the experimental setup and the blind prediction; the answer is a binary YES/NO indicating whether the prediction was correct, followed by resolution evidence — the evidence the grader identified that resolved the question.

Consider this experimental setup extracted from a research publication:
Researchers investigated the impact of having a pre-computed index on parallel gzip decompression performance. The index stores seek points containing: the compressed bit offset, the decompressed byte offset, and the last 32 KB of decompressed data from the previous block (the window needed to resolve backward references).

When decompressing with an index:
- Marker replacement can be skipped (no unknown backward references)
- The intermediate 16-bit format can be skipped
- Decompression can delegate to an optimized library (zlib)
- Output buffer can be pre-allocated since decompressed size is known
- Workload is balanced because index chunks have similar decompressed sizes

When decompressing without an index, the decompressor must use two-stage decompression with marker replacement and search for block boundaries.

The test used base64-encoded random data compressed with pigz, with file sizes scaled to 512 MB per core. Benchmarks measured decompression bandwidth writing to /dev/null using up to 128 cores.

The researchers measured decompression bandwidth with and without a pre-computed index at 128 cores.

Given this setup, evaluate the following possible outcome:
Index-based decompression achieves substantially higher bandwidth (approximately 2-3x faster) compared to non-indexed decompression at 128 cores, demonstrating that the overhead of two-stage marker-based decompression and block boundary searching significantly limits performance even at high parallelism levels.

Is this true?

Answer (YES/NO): YES